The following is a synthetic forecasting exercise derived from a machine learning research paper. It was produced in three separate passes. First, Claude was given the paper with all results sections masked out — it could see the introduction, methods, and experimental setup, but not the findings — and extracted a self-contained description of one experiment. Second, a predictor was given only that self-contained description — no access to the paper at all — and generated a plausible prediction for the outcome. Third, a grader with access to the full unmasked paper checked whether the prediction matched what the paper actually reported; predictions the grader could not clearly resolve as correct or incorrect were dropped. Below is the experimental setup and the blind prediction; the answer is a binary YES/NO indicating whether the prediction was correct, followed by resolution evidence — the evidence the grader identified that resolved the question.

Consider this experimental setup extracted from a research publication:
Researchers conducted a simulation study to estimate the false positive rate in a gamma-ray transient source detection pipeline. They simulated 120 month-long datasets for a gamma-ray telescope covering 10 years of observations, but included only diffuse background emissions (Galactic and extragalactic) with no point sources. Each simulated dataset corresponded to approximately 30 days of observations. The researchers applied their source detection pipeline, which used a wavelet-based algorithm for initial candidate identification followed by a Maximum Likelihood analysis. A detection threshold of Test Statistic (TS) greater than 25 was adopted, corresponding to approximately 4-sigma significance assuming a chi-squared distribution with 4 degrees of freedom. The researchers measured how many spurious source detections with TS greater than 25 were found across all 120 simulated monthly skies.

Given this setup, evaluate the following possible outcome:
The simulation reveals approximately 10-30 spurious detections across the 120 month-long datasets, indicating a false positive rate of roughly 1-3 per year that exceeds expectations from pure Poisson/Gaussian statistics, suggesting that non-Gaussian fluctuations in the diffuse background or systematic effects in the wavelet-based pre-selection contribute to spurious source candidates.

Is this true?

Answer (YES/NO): NO